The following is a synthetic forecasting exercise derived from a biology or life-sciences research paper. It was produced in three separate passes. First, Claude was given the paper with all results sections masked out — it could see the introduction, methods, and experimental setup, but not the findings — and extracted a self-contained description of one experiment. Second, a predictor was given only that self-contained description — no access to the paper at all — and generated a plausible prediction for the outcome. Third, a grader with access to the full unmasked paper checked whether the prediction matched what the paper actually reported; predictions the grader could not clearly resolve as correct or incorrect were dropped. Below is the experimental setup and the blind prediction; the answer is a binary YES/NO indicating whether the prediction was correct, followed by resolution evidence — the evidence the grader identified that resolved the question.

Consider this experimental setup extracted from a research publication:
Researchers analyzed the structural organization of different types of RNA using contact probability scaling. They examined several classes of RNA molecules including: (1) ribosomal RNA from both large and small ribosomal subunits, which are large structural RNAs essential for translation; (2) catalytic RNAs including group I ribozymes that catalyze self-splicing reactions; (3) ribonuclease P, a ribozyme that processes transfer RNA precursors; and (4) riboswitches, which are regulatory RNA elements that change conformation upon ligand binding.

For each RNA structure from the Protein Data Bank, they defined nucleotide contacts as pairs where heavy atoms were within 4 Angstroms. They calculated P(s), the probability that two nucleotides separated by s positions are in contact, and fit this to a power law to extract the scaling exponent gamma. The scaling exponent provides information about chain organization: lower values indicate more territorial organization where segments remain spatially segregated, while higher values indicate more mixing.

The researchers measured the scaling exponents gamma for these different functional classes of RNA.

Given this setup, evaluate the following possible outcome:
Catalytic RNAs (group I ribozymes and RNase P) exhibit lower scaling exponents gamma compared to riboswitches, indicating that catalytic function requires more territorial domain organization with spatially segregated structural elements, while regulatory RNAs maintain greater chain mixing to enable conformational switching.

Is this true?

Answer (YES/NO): NO